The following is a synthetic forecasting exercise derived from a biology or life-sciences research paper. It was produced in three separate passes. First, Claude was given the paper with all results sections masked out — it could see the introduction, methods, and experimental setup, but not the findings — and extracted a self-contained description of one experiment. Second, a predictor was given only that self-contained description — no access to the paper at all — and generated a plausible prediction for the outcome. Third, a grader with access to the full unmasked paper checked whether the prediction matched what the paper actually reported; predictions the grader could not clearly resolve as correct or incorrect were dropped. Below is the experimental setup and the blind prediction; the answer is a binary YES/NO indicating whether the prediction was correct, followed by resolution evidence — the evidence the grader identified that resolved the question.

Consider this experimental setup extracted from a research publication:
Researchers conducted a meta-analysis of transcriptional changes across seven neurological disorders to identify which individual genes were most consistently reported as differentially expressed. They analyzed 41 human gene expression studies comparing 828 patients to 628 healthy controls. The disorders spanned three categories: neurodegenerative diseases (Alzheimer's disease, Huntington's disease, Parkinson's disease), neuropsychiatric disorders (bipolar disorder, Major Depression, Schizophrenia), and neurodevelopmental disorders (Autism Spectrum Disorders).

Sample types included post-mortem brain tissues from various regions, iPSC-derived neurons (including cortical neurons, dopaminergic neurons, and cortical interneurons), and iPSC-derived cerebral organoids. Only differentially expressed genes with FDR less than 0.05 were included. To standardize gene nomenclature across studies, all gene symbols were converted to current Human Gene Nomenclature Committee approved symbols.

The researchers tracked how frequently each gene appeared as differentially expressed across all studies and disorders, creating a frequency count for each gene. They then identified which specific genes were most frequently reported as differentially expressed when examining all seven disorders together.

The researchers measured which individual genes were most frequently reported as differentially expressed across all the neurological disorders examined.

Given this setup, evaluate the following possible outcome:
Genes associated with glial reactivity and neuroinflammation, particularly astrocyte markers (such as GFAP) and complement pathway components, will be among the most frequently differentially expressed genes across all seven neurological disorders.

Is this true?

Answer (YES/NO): NO